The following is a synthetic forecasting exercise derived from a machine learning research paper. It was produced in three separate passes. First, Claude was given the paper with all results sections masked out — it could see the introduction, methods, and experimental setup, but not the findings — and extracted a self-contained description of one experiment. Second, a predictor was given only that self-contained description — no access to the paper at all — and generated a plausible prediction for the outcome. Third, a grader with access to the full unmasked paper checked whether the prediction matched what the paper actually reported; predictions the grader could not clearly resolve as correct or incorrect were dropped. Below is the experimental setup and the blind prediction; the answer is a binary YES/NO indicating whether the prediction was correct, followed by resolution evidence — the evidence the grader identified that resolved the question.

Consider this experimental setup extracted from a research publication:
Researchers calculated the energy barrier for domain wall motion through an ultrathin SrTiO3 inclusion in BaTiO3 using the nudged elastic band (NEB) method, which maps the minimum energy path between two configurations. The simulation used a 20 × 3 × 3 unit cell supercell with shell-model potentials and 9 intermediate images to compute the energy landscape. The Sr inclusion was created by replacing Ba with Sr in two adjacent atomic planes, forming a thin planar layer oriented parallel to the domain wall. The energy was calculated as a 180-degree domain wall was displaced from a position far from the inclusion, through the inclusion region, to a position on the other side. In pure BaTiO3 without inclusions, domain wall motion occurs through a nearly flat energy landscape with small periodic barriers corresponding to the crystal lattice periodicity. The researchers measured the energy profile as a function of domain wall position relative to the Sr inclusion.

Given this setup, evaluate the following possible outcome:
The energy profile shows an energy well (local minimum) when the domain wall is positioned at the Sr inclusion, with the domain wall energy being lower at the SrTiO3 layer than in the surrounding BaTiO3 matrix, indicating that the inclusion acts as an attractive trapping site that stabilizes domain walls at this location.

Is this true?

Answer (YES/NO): NO